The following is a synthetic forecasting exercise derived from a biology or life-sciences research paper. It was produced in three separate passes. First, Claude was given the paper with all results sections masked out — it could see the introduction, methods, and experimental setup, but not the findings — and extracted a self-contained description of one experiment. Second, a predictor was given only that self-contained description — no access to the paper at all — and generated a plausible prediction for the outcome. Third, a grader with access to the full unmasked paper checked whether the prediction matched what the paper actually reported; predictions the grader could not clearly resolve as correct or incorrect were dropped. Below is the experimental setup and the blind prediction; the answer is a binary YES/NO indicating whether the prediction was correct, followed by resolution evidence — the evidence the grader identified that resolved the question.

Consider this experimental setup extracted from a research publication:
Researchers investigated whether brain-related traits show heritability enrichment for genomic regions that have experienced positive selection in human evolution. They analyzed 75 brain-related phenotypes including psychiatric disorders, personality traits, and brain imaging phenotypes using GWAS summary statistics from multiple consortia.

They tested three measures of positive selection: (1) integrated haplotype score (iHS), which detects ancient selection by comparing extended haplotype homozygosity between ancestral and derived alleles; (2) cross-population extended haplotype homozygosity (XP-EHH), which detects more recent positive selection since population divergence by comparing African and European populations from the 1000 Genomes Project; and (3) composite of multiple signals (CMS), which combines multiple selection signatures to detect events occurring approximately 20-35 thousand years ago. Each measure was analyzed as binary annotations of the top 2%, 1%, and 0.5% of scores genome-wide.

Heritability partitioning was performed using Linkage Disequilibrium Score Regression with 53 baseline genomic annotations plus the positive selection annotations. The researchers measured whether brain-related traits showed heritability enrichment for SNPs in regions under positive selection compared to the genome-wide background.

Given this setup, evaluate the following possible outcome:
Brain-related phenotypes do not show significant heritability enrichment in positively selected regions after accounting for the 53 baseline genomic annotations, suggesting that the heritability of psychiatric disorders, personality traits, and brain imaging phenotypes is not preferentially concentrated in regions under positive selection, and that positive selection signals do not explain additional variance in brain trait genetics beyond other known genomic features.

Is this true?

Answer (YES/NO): YES